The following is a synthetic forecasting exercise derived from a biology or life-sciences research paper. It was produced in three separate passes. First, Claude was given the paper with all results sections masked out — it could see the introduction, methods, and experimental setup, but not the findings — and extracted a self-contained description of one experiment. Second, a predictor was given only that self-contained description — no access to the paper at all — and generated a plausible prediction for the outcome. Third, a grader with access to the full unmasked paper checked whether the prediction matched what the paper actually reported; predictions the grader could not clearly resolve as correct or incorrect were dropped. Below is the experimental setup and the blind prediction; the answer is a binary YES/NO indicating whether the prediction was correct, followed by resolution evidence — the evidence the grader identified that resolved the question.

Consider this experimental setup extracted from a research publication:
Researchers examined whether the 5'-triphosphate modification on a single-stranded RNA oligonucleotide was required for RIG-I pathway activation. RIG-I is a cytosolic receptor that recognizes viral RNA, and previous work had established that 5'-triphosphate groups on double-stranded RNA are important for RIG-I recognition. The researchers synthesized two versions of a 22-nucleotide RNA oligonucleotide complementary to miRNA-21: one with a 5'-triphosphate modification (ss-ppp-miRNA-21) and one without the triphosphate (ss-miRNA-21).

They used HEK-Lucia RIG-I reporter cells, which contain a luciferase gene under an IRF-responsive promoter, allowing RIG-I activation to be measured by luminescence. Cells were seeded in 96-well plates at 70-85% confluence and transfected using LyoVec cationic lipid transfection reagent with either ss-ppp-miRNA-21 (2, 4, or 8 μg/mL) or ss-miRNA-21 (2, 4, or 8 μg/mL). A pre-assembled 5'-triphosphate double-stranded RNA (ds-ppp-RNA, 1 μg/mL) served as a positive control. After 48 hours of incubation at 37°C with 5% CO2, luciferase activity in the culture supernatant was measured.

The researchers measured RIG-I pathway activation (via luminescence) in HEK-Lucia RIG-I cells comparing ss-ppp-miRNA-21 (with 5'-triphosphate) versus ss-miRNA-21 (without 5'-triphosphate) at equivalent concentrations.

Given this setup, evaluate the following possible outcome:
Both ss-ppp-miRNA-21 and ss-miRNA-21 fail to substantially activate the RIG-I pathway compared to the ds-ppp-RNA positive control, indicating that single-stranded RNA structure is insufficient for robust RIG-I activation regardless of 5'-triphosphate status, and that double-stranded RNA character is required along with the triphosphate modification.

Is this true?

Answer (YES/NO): NO